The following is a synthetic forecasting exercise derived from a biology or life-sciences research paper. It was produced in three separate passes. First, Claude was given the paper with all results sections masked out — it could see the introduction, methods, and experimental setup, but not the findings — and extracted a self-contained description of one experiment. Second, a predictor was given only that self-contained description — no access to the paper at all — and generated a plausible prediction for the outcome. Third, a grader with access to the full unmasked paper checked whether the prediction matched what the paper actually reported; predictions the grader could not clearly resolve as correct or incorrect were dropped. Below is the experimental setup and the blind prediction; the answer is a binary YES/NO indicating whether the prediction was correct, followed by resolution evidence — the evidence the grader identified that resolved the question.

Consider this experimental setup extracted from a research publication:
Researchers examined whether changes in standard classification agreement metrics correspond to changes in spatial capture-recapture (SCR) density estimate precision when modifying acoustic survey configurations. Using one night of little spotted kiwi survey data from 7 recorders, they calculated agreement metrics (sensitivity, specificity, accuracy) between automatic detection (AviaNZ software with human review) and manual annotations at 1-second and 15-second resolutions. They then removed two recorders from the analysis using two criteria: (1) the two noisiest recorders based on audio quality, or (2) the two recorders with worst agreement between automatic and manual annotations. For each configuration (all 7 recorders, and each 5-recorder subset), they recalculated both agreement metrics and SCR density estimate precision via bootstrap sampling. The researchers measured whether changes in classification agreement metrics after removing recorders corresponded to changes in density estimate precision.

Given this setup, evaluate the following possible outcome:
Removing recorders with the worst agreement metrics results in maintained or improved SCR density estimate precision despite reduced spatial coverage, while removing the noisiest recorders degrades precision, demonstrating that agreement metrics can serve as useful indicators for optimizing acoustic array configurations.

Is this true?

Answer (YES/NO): NO